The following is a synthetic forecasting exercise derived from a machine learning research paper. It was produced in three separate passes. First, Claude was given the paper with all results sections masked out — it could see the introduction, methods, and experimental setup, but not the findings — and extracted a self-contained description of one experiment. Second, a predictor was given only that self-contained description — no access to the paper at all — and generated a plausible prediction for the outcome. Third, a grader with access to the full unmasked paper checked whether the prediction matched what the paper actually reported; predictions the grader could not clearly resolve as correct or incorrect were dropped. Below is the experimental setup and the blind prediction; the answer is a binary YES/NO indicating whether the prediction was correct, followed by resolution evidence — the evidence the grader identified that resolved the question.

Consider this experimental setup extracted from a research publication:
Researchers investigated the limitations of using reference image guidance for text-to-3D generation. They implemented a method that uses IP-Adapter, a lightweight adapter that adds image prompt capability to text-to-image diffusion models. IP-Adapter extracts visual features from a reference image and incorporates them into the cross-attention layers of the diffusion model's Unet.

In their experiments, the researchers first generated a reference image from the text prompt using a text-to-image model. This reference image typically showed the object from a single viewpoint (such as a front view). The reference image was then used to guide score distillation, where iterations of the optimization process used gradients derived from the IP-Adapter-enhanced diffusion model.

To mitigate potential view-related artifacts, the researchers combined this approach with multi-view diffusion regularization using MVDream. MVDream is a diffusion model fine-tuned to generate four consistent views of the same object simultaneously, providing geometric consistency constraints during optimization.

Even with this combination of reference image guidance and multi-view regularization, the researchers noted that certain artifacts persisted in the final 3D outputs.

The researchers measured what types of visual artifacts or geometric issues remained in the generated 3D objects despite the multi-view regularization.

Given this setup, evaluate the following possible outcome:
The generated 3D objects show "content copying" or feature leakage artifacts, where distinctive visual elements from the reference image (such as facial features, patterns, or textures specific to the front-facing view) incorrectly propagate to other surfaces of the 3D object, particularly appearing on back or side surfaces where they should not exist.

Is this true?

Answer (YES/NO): YES